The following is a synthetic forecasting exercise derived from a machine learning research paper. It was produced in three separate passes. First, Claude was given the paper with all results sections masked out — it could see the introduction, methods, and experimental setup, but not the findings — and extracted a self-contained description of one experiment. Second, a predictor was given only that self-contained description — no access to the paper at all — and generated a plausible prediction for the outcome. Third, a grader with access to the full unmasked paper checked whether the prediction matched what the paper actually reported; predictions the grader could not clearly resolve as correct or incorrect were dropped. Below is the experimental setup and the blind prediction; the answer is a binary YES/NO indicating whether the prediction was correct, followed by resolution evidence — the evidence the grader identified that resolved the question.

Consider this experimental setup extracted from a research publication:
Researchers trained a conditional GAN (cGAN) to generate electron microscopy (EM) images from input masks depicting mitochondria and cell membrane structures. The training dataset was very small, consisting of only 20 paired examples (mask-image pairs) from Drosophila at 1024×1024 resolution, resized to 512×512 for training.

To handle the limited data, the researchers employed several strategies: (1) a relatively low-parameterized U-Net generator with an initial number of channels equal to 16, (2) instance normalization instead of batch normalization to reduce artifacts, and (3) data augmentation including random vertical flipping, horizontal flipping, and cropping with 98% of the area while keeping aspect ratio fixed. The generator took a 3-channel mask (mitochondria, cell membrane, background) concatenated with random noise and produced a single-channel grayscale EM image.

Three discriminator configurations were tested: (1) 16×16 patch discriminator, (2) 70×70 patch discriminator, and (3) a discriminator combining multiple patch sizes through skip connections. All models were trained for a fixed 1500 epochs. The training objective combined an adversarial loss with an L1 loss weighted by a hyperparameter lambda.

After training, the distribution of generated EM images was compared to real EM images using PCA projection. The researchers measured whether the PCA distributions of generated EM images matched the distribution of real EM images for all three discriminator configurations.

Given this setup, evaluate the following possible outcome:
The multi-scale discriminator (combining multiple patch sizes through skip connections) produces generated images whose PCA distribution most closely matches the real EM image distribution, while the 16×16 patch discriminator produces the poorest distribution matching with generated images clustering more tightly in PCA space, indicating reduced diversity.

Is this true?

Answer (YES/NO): NO